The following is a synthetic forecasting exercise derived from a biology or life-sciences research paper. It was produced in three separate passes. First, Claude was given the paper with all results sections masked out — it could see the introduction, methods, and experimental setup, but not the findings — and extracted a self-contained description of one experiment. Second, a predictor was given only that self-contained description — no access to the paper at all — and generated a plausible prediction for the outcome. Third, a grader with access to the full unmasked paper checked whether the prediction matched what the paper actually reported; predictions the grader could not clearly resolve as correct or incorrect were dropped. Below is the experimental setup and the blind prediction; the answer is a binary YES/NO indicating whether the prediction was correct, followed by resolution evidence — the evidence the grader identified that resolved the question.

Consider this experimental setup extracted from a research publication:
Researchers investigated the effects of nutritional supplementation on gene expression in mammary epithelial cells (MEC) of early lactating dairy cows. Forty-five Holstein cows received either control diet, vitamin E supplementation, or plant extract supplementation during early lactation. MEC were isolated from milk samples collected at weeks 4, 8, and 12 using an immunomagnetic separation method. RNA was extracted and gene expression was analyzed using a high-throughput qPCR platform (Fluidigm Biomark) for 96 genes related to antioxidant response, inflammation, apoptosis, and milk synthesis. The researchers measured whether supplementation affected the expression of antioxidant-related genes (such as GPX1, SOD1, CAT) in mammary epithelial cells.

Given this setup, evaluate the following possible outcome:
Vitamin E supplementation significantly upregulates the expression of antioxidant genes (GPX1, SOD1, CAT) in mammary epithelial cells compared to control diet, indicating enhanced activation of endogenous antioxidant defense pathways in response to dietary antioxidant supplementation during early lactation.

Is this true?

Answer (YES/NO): NO